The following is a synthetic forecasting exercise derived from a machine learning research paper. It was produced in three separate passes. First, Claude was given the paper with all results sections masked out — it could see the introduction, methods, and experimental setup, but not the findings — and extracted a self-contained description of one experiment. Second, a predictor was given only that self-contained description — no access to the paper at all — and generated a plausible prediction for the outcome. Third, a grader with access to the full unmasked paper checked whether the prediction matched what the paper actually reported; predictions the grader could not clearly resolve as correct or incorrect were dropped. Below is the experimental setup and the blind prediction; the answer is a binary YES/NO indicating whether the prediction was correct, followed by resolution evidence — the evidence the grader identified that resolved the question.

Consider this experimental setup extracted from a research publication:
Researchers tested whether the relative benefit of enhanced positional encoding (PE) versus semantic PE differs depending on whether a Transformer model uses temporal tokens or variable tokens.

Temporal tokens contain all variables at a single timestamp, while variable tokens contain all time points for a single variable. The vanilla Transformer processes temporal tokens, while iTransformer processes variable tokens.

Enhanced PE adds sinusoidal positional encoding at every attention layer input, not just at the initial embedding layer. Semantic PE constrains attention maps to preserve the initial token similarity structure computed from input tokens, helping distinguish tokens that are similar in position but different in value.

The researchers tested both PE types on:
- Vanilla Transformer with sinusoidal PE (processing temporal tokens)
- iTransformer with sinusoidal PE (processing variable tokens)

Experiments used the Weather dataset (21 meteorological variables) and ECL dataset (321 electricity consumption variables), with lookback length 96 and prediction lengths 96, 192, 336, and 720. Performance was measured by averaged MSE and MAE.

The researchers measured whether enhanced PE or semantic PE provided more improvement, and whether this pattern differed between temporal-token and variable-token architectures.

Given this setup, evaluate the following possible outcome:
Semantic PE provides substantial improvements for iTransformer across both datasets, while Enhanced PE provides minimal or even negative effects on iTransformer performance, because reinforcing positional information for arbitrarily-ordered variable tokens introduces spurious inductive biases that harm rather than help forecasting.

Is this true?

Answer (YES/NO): NO